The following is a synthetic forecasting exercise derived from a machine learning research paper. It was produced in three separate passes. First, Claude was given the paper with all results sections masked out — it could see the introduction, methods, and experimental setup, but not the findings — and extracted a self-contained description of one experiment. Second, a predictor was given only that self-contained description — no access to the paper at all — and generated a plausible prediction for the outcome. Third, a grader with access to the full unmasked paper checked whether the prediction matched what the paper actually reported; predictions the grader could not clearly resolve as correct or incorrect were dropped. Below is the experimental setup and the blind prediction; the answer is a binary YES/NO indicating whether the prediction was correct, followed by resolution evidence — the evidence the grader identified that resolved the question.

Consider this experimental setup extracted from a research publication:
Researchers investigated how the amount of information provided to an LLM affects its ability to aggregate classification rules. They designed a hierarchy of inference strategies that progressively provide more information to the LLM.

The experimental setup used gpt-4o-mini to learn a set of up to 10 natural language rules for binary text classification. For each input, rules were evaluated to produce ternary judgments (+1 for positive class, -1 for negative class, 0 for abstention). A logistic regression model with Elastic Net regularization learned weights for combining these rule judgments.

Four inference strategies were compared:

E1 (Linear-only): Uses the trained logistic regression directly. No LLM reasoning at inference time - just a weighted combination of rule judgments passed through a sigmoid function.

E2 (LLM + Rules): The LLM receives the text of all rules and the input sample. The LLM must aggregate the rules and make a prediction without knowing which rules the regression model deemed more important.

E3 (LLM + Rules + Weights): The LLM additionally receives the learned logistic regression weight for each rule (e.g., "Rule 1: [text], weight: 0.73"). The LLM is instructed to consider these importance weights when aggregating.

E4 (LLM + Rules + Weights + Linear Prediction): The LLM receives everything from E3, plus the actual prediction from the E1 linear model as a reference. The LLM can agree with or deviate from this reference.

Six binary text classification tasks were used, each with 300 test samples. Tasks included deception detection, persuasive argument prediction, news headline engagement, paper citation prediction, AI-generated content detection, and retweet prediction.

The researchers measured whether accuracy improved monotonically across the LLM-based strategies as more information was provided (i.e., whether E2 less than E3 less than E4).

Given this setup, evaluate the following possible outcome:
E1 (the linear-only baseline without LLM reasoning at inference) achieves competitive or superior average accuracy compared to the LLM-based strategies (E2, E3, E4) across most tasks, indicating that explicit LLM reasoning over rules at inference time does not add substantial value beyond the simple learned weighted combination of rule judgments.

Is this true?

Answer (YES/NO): YES